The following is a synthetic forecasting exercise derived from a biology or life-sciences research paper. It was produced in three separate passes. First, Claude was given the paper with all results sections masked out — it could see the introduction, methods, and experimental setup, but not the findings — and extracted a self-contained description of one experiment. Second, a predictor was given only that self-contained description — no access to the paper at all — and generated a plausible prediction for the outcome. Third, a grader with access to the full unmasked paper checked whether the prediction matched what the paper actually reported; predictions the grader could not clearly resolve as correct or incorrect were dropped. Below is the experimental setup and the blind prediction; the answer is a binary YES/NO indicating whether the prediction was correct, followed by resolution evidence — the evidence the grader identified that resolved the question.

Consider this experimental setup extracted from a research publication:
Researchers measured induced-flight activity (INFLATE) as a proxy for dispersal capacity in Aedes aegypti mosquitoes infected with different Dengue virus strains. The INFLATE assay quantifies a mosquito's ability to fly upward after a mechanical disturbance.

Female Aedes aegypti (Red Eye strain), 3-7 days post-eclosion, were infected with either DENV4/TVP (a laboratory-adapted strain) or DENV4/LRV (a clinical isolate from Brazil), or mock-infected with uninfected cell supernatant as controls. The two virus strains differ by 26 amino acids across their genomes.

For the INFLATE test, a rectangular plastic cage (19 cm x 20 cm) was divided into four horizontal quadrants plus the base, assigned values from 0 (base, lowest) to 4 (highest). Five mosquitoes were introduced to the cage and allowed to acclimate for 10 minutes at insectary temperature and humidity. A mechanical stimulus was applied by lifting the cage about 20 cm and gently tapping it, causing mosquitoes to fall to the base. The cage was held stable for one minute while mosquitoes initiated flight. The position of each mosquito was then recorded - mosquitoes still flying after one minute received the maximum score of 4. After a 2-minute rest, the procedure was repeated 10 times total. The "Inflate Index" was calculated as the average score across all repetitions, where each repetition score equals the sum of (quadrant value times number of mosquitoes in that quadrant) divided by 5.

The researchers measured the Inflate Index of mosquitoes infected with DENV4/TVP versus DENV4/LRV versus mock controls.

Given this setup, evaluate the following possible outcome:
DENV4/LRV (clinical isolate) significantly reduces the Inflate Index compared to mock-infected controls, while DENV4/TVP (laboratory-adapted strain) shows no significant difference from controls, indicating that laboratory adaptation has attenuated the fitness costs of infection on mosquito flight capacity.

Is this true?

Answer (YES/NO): NO